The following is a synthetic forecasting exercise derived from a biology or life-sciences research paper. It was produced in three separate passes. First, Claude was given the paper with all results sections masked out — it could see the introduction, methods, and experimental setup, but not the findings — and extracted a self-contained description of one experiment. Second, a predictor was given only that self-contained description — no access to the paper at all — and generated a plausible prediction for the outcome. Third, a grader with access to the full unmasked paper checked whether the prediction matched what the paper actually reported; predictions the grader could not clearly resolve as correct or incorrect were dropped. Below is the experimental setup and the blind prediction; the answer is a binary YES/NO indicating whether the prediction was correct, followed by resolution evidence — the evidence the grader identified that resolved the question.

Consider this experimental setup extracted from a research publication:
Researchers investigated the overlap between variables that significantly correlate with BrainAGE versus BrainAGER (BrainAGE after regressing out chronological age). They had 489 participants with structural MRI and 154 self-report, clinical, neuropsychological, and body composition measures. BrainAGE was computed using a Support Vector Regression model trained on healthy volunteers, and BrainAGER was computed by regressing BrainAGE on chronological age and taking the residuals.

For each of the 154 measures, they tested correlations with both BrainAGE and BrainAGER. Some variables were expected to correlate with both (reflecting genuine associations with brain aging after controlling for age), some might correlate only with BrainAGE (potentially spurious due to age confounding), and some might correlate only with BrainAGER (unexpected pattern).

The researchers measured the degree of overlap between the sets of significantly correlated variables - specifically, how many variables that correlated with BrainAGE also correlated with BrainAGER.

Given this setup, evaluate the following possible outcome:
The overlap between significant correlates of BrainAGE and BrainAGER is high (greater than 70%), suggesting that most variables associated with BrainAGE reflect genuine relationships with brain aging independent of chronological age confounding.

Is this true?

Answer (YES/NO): NO